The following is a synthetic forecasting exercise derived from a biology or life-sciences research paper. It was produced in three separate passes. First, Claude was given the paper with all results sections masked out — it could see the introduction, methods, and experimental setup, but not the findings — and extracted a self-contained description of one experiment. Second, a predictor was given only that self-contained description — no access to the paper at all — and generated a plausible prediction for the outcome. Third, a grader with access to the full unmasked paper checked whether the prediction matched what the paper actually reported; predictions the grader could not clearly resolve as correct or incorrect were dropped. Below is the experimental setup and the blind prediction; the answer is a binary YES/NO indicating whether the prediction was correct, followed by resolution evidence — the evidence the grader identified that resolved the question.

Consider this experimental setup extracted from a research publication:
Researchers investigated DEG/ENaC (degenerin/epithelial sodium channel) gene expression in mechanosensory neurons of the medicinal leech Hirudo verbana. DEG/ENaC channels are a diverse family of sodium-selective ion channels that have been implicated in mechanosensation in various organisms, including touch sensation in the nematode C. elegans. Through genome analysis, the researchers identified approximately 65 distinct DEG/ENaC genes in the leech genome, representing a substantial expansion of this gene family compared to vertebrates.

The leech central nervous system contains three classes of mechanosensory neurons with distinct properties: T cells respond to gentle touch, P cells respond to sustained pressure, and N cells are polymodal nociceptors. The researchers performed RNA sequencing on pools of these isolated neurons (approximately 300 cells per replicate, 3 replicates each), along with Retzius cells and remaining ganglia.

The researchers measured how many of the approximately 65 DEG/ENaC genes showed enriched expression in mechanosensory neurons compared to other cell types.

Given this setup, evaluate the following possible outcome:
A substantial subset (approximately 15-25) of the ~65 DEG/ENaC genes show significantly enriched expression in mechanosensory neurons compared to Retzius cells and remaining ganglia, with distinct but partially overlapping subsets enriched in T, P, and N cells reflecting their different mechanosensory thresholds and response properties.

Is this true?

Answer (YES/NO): NO